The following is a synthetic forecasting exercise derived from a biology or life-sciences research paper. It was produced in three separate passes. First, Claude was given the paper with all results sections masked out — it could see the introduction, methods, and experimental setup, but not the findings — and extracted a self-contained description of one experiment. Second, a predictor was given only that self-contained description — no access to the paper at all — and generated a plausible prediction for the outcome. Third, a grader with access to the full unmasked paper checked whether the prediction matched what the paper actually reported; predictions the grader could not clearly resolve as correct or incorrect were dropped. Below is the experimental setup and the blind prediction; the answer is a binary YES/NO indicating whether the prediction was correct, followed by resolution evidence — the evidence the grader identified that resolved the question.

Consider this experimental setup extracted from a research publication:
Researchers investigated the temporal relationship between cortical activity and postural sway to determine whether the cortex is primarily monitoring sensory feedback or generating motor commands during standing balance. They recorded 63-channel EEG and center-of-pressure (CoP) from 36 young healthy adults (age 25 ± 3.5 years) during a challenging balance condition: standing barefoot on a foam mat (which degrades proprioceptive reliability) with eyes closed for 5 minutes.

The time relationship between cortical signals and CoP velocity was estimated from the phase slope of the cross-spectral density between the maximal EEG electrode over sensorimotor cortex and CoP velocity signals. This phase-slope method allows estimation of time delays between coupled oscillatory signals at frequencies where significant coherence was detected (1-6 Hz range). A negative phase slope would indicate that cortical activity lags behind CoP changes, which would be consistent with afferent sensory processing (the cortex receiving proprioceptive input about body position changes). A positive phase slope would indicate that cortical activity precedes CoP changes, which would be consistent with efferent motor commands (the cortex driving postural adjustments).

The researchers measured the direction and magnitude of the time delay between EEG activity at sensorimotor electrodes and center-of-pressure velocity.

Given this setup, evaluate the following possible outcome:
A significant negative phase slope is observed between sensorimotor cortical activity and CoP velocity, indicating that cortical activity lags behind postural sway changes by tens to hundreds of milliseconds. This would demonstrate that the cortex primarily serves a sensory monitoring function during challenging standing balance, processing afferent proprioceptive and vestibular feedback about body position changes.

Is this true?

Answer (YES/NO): NO